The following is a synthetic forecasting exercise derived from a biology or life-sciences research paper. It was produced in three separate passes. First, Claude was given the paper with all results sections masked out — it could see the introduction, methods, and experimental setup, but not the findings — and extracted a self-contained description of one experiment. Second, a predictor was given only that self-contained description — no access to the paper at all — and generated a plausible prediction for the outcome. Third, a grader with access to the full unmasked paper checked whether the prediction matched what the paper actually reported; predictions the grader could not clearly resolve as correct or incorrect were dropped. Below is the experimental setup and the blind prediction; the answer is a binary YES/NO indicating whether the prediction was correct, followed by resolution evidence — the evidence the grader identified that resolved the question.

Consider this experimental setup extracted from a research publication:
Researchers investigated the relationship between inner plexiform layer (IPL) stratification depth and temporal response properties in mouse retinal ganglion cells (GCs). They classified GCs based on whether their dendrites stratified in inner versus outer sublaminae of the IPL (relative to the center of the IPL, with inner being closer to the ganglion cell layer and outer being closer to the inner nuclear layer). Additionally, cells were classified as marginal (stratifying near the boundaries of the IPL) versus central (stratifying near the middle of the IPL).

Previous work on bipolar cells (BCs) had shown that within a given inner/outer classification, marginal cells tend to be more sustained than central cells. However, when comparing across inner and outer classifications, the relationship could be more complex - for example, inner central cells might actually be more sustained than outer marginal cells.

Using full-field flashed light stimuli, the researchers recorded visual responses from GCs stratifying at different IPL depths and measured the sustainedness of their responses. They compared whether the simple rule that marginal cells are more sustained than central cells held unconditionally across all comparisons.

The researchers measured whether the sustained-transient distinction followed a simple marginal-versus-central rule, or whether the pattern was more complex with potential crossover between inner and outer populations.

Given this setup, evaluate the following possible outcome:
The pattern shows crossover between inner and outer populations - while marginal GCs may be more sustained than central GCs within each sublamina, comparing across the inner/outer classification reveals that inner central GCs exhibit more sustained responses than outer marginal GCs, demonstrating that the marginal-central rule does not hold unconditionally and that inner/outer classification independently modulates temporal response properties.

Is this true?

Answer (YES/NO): NO